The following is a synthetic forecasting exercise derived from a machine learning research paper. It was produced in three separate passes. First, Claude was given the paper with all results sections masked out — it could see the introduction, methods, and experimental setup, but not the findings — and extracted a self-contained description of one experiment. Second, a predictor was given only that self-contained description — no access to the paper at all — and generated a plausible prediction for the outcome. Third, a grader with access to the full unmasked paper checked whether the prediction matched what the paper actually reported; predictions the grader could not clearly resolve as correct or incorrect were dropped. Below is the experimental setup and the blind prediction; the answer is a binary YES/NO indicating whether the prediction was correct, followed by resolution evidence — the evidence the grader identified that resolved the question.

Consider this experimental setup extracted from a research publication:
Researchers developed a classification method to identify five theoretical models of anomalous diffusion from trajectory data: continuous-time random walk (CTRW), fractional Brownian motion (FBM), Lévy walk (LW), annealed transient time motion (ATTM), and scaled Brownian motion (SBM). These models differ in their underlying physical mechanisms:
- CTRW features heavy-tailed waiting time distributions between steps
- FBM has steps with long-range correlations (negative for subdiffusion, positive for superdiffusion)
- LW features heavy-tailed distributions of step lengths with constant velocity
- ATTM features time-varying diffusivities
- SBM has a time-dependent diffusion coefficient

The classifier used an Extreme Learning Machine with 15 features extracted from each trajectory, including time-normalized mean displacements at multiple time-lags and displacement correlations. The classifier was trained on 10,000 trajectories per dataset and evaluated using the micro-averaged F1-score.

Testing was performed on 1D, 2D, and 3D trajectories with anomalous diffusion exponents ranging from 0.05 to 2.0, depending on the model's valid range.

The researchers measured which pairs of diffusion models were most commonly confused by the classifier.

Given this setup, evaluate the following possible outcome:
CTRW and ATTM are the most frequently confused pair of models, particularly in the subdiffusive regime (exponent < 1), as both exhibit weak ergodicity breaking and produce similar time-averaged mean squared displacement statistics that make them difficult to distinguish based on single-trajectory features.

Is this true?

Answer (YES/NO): NO